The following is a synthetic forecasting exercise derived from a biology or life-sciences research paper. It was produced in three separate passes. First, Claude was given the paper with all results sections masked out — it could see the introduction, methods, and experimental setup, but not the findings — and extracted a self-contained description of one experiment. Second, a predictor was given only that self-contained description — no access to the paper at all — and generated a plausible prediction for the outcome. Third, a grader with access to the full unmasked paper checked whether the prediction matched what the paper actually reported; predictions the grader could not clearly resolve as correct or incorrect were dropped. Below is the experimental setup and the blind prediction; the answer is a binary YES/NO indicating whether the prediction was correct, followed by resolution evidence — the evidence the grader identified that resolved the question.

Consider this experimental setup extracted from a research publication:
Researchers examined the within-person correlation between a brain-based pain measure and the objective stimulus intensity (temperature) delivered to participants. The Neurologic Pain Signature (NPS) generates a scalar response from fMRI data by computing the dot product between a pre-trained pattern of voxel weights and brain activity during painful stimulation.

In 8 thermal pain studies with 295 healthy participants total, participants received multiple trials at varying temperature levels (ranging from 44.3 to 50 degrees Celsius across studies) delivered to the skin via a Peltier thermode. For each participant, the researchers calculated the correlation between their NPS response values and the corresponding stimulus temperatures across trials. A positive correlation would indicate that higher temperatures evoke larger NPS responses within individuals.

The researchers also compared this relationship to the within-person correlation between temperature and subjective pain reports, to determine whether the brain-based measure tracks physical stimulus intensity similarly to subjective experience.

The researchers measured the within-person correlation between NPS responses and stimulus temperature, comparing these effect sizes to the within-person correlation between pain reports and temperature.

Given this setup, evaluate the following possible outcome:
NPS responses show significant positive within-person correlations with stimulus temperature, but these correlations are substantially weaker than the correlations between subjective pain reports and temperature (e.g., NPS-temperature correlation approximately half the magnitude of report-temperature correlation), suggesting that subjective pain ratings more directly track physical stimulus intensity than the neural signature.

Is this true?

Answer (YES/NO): NO